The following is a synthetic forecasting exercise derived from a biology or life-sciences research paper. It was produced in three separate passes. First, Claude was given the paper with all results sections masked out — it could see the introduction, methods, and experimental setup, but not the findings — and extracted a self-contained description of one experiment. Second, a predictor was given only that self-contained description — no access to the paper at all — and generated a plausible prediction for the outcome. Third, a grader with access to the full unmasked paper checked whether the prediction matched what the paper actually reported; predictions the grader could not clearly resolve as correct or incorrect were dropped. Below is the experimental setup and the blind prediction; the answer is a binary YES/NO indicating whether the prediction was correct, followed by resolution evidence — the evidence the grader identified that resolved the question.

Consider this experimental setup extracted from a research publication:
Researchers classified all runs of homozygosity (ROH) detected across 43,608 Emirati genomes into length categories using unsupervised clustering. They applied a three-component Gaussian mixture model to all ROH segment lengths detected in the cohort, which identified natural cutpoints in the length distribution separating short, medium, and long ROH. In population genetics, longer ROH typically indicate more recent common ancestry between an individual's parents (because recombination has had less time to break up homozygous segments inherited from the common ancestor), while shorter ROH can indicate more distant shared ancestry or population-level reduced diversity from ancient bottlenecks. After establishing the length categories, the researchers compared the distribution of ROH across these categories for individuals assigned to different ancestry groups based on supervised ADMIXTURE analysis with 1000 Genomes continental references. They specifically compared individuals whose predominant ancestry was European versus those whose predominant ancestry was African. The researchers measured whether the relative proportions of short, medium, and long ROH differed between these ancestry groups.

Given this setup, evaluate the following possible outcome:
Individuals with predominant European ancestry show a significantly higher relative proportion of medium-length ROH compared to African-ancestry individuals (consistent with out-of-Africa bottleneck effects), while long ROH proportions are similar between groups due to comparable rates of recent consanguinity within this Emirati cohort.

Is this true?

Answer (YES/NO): NO